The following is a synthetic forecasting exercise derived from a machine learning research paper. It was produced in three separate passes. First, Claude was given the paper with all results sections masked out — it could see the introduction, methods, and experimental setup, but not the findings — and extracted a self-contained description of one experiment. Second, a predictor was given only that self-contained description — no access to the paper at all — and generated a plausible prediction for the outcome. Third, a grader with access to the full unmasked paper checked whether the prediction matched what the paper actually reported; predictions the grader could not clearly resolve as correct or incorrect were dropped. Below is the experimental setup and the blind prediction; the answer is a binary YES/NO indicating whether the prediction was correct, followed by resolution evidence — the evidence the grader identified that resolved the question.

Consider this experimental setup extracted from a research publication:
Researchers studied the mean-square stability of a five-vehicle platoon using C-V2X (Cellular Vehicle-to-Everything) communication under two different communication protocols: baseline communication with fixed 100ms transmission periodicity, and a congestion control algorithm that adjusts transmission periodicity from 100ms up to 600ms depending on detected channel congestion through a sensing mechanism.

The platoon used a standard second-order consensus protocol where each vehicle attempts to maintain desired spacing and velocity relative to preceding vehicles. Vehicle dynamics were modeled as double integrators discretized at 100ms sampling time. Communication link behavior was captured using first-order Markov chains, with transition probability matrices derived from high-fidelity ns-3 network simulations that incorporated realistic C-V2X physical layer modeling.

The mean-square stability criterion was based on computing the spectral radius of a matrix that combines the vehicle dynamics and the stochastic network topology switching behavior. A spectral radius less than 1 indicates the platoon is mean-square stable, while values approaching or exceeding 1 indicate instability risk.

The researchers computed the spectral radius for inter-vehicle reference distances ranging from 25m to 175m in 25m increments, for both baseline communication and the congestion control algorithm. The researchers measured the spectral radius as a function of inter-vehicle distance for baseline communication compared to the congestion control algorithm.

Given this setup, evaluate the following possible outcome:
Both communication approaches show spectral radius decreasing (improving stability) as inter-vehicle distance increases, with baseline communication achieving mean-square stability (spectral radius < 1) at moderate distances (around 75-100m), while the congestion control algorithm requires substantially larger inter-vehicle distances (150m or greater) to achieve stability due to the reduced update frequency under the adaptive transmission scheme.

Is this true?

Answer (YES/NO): NO